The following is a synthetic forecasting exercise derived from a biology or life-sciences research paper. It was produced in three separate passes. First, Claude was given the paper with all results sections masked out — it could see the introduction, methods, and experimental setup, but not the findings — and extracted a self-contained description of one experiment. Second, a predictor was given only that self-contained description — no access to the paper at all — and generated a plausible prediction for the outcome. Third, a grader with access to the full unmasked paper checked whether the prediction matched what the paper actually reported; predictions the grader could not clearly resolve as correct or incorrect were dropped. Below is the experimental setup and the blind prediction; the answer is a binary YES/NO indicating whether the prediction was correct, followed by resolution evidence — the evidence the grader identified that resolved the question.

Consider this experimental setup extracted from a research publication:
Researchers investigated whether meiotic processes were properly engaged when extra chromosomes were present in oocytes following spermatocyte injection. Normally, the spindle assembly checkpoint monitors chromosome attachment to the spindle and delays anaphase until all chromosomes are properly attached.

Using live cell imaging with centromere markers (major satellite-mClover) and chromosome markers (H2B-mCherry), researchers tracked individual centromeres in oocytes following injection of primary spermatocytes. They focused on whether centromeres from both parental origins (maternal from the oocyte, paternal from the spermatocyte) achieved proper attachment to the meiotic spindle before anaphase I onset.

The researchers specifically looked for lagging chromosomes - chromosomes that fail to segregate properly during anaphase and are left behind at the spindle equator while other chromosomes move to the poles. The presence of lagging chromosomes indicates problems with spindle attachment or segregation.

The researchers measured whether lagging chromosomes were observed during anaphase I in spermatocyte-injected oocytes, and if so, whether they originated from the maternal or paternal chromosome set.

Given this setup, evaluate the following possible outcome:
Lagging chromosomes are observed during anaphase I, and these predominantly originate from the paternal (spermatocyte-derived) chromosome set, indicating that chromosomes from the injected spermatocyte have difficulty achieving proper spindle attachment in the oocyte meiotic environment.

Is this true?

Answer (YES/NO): YES